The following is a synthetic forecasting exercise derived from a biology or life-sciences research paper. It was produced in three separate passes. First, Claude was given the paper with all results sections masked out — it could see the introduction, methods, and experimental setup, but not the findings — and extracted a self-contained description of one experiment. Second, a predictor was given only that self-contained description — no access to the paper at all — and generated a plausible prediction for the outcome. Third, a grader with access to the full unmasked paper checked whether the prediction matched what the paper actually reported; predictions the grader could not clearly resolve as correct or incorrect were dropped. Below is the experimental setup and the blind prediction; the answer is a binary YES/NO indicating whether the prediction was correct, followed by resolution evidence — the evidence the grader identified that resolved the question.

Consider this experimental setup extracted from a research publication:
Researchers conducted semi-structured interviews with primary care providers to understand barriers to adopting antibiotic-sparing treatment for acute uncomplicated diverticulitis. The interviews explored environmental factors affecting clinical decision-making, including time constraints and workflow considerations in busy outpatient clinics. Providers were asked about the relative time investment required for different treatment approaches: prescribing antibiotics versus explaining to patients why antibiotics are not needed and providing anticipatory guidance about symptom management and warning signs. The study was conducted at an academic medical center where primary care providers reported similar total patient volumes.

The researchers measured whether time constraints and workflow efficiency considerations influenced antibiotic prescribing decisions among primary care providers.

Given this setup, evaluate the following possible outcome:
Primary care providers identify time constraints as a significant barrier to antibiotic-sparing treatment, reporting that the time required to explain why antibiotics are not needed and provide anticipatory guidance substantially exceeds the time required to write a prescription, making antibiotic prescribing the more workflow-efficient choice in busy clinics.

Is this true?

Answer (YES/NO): YES